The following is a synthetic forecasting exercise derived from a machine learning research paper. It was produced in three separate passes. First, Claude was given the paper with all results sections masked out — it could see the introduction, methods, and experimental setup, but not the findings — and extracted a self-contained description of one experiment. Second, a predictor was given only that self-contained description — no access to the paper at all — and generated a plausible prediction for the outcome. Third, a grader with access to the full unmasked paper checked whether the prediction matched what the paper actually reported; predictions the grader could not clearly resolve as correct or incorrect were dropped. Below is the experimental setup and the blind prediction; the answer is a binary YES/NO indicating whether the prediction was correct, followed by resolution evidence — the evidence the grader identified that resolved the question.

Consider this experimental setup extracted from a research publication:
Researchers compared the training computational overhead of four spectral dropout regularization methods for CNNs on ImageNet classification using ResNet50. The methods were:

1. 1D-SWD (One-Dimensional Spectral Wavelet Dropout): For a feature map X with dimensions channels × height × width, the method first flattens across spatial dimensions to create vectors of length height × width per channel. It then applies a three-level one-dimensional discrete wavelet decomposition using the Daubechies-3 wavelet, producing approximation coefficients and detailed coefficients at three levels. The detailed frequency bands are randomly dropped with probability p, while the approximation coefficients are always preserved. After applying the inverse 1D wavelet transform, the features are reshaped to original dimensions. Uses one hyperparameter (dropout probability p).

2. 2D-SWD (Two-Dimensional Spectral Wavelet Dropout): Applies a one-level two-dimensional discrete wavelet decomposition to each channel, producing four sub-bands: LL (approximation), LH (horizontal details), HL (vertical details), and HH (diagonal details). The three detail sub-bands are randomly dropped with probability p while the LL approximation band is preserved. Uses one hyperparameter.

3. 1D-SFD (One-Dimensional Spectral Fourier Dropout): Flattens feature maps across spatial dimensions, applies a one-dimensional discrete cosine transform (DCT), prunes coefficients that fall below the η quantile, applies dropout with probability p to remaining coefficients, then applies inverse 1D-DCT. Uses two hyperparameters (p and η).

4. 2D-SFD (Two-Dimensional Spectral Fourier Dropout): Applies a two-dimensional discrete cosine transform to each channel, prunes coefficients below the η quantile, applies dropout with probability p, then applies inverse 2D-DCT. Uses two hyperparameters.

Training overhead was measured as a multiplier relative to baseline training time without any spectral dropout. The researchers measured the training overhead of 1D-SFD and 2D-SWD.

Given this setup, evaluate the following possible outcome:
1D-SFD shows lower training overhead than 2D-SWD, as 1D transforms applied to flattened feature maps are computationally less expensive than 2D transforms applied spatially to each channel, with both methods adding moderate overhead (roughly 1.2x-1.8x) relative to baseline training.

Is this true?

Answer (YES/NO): NO